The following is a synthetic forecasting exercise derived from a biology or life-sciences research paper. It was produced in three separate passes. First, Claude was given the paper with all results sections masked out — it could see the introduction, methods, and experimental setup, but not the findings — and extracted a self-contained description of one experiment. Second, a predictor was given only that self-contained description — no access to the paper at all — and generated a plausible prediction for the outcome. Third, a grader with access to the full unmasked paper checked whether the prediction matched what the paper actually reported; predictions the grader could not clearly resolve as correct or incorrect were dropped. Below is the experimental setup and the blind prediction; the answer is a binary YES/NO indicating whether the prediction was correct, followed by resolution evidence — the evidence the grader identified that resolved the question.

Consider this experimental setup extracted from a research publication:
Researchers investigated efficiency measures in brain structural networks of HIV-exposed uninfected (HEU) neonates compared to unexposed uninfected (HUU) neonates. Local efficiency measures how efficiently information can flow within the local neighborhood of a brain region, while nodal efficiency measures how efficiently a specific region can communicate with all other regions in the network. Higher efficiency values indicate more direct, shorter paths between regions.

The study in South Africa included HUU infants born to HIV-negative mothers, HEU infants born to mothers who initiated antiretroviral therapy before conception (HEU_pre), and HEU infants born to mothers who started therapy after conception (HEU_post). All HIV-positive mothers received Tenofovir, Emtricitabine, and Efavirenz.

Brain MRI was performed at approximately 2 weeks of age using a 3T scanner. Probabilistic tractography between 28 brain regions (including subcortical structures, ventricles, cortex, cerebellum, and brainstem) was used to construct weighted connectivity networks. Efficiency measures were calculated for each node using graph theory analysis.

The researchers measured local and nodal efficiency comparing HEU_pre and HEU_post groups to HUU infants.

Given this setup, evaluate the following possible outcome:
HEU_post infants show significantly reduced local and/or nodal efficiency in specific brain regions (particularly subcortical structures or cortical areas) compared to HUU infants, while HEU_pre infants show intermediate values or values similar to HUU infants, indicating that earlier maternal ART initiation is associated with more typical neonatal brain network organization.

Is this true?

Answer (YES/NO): NO